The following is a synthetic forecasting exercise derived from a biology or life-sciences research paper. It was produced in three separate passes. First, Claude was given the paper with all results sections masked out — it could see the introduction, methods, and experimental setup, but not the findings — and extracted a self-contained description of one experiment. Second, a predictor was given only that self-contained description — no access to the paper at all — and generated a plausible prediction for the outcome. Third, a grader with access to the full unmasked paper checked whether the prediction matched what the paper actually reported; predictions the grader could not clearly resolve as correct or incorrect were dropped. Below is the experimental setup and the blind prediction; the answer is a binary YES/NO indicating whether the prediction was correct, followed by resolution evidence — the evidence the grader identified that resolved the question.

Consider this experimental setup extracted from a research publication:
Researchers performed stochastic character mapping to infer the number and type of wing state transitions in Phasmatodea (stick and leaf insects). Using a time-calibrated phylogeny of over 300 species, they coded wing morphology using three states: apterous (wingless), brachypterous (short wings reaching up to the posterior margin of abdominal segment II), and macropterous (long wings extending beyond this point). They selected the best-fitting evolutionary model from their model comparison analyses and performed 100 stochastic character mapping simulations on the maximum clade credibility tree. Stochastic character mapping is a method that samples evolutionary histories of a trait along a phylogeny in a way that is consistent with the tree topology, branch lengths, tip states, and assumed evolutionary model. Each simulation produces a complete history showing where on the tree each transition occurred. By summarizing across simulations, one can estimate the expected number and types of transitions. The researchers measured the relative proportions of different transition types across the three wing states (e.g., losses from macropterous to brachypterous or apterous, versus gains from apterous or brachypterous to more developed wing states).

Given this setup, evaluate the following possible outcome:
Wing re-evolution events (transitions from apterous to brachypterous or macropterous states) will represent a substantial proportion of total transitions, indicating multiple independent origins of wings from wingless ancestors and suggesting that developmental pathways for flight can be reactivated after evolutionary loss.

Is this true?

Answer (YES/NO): YES